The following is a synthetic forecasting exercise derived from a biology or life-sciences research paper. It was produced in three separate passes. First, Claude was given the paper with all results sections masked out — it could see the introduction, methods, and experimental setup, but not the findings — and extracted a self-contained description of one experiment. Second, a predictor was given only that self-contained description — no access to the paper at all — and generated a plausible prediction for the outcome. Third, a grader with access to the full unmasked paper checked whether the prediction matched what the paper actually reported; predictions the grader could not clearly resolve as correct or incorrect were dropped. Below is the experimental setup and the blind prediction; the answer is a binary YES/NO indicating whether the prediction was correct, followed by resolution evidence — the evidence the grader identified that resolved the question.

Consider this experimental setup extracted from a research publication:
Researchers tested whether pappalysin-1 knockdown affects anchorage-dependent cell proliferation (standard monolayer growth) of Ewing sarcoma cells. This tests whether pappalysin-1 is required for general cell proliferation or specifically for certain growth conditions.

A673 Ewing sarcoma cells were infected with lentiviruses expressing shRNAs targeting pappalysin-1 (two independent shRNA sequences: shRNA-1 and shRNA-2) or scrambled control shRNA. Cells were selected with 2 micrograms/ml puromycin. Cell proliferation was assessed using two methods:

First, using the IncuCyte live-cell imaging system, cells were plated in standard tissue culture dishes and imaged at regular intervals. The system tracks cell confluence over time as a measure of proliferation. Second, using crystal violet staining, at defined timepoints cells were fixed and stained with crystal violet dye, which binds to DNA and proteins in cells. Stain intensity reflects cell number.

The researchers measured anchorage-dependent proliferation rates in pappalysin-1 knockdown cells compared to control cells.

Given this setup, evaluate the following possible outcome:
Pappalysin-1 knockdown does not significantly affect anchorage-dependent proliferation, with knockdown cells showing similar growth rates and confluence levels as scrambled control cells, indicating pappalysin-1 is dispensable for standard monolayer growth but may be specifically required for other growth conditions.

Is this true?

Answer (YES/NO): NO